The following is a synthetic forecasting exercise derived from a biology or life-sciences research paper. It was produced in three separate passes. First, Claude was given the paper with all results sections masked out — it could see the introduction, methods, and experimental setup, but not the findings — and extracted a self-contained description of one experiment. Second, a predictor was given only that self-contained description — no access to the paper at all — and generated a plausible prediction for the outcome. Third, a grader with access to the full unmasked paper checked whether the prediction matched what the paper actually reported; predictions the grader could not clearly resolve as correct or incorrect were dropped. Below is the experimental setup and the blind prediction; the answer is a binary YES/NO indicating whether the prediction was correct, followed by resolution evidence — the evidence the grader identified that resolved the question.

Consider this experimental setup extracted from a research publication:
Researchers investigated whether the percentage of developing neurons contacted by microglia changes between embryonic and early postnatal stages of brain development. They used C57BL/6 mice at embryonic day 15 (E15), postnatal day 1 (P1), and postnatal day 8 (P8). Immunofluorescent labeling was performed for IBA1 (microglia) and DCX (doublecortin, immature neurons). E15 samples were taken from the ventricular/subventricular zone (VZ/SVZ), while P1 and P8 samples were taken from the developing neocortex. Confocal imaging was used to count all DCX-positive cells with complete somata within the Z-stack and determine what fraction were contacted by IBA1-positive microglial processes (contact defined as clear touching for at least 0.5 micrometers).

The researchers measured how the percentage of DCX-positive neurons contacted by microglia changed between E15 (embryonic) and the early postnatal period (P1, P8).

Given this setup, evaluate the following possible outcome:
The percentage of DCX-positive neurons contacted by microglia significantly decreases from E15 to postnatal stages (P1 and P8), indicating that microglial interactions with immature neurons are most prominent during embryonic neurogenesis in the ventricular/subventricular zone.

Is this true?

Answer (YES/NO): NO